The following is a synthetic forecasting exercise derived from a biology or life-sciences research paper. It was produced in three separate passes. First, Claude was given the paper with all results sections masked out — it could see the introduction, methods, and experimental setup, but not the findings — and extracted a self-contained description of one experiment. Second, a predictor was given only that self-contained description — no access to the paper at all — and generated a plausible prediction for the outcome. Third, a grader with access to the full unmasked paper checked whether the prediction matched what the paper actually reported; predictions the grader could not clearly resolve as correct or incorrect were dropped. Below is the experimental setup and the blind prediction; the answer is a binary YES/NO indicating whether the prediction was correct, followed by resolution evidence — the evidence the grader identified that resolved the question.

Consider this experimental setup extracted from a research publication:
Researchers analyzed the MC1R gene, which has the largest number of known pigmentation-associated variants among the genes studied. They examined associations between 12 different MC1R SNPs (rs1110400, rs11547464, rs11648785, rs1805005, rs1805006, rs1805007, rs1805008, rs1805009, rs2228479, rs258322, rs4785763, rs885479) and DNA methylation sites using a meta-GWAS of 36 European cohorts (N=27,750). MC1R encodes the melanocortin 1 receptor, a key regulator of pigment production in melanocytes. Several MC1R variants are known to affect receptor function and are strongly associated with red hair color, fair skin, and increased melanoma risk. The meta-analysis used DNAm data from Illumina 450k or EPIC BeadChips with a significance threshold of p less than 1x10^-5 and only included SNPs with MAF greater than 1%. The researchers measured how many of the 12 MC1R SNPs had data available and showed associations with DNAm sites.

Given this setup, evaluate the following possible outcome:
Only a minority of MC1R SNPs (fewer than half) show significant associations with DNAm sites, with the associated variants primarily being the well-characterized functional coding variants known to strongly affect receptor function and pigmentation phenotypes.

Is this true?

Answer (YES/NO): NO